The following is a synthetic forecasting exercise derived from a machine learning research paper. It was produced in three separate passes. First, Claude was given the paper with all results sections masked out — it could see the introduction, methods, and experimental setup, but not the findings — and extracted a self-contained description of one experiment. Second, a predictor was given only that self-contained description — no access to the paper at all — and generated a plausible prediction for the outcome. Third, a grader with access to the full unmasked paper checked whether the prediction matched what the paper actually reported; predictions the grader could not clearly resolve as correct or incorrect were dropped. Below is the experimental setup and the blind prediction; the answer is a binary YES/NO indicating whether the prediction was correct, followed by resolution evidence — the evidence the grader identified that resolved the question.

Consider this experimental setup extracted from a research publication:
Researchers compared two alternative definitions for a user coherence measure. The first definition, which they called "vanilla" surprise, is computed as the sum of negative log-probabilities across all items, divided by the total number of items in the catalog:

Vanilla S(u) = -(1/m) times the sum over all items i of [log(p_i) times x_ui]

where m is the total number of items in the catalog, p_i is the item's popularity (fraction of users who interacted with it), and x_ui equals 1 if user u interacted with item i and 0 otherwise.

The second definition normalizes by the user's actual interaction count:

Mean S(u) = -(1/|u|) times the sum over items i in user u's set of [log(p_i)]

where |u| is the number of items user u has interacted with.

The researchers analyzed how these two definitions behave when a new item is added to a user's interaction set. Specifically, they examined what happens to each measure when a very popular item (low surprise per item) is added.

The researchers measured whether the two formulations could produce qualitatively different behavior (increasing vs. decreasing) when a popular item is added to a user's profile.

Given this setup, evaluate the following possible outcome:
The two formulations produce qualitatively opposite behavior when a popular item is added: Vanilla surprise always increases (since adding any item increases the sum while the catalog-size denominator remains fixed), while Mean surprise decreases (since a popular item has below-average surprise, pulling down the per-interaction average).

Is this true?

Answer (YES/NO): YES